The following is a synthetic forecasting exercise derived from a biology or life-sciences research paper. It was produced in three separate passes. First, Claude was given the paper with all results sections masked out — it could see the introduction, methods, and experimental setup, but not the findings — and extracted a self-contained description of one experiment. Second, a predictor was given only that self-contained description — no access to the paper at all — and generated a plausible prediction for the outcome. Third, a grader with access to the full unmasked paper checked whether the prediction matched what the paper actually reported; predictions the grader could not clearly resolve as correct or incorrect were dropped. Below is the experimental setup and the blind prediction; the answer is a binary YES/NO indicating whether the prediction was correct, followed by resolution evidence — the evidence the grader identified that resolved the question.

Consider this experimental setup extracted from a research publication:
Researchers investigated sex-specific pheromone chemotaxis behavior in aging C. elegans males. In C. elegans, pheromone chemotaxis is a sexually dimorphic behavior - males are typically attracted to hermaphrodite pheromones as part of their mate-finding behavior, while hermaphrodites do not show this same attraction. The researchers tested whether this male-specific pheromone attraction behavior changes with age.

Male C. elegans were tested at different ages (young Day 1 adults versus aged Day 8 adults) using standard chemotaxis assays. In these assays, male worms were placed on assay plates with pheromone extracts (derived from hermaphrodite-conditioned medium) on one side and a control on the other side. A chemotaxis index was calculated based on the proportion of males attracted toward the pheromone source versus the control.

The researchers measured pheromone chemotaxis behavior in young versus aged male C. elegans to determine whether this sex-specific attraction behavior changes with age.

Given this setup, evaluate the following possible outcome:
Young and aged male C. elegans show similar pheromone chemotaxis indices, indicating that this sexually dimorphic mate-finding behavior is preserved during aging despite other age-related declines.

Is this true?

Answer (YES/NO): NO